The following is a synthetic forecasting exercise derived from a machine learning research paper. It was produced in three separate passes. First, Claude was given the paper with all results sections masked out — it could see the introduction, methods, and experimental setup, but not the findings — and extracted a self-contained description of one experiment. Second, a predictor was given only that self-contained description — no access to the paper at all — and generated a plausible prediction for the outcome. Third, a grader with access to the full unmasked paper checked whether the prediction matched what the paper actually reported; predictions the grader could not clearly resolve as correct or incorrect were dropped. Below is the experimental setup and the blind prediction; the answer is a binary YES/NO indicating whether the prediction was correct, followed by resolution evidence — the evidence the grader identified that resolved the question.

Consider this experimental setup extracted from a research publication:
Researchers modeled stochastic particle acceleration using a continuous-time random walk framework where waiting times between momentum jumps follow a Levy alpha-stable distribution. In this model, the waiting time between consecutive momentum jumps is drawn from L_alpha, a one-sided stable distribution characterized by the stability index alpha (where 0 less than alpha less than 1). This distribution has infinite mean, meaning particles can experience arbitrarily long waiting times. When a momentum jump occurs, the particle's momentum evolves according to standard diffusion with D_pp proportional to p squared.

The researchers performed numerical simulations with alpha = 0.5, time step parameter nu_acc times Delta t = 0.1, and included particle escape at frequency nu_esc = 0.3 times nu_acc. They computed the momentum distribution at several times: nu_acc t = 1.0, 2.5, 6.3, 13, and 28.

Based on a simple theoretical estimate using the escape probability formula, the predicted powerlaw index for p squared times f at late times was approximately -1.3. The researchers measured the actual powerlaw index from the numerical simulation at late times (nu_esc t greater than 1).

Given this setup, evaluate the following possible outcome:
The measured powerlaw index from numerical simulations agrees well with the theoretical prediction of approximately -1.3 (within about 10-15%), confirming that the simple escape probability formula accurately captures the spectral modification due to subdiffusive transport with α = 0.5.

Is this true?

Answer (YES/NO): NO